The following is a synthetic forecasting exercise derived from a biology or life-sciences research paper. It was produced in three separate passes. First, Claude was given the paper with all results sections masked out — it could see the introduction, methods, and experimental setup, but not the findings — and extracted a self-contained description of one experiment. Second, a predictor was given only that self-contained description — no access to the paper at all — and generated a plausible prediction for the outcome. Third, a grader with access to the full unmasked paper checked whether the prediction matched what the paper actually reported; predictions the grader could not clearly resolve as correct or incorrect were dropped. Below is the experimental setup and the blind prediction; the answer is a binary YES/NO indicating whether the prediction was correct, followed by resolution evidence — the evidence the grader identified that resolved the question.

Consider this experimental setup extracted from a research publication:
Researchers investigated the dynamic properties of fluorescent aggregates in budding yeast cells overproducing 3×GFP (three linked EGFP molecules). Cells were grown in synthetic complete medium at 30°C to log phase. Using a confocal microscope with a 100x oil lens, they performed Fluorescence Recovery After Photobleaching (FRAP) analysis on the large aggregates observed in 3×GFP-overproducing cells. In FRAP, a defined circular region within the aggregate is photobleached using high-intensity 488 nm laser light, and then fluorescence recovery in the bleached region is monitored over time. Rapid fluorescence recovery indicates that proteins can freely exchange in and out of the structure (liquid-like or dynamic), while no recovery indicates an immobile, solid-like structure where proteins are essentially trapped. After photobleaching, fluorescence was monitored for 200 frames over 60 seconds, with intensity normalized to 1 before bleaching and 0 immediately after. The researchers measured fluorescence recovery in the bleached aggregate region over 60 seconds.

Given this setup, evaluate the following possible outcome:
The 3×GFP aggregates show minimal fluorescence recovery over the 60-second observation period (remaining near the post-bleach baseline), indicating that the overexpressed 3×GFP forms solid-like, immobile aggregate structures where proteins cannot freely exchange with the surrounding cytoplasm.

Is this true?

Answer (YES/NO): NO